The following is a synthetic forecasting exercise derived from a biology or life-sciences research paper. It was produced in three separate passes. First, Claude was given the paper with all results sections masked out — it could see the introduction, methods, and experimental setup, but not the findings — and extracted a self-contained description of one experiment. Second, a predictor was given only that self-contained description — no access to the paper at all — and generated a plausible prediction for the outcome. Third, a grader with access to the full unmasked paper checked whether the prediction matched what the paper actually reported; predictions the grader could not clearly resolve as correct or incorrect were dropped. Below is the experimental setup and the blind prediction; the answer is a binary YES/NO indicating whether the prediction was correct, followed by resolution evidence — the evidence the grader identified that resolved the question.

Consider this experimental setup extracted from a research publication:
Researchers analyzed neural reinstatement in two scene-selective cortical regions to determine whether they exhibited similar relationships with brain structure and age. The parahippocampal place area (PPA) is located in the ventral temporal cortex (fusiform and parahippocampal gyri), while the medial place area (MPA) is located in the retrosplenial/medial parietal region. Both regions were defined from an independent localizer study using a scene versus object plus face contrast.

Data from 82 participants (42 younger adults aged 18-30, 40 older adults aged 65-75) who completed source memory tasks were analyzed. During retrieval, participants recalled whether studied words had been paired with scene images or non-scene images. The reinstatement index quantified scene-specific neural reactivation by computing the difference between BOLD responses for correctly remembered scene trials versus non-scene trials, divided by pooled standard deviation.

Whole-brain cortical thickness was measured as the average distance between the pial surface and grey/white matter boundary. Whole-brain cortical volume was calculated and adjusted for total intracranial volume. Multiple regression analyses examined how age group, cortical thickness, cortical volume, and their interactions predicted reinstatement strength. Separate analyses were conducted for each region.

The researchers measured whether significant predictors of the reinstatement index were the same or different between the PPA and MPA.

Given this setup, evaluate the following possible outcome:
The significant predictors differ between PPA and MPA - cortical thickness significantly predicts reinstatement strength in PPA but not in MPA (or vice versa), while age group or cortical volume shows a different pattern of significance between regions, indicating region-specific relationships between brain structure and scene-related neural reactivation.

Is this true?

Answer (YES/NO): NO